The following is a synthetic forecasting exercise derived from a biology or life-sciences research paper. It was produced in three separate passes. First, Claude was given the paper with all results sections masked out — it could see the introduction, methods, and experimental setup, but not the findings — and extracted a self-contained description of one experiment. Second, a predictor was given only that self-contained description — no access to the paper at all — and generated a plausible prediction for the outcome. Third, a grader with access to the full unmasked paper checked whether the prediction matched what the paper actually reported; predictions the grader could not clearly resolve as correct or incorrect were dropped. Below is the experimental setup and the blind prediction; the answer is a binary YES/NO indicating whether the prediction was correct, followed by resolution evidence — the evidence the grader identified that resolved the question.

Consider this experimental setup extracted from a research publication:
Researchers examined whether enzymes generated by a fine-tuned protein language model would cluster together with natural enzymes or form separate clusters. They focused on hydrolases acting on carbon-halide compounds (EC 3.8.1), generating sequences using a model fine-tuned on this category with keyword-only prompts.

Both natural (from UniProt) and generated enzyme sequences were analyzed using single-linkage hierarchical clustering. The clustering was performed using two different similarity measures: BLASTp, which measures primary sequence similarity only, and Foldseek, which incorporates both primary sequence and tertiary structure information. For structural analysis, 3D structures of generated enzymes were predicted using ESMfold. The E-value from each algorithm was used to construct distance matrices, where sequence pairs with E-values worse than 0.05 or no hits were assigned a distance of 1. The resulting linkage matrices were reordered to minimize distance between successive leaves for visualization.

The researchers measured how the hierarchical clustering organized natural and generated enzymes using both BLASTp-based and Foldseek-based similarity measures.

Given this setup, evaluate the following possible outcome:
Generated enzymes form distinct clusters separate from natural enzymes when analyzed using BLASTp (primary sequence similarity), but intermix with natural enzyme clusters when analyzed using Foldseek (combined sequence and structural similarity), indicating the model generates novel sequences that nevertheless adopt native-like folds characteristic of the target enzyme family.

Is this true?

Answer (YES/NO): NO